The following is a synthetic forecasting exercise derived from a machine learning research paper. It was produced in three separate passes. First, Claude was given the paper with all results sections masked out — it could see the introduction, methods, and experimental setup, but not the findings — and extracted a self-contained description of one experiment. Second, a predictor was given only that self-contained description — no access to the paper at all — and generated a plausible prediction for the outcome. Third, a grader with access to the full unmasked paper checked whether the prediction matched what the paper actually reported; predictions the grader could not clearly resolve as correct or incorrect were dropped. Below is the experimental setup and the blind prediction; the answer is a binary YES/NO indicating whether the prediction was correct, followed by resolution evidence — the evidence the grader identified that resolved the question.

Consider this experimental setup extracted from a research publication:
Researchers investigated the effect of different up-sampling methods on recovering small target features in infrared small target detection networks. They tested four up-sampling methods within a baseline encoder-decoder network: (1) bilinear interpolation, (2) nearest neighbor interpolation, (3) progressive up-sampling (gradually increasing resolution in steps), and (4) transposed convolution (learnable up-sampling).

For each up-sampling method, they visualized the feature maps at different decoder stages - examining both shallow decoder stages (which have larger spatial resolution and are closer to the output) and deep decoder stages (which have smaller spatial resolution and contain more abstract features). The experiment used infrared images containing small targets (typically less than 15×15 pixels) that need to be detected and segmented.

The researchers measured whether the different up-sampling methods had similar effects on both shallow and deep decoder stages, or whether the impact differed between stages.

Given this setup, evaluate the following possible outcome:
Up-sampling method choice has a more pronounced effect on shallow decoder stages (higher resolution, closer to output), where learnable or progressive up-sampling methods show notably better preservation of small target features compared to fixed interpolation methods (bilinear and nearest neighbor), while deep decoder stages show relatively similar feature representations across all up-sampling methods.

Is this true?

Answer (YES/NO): NO